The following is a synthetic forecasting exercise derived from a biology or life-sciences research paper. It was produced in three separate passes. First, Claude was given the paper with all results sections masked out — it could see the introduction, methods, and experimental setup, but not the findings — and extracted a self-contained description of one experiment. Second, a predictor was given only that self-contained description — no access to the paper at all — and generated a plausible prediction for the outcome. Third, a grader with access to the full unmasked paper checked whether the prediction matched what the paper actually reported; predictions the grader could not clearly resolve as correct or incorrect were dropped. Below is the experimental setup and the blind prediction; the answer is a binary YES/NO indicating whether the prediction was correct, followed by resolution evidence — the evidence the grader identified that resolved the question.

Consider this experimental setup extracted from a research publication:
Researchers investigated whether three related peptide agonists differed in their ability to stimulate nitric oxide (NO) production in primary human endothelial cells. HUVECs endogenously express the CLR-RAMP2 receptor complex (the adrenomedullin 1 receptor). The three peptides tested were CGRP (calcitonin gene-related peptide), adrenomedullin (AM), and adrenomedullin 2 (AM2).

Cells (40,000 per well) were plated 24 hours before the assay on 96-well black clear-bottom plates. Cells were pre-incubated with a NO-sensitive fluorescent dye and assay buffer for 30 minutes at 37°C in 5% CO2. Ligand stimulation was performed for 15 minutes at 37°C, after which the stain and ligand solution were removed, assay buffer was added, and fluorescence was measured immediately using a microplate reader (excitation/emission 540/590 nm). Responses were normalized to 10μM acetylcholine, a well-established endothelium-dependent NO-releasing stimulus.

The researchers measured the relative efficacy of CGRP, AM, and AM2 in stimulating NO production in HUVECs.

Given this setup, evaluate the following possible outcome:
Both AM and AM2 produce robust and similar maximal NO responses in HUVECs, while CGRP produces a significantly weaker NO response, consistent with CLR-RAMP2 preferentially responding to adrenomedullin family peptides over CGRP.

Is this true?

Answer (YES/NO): NO